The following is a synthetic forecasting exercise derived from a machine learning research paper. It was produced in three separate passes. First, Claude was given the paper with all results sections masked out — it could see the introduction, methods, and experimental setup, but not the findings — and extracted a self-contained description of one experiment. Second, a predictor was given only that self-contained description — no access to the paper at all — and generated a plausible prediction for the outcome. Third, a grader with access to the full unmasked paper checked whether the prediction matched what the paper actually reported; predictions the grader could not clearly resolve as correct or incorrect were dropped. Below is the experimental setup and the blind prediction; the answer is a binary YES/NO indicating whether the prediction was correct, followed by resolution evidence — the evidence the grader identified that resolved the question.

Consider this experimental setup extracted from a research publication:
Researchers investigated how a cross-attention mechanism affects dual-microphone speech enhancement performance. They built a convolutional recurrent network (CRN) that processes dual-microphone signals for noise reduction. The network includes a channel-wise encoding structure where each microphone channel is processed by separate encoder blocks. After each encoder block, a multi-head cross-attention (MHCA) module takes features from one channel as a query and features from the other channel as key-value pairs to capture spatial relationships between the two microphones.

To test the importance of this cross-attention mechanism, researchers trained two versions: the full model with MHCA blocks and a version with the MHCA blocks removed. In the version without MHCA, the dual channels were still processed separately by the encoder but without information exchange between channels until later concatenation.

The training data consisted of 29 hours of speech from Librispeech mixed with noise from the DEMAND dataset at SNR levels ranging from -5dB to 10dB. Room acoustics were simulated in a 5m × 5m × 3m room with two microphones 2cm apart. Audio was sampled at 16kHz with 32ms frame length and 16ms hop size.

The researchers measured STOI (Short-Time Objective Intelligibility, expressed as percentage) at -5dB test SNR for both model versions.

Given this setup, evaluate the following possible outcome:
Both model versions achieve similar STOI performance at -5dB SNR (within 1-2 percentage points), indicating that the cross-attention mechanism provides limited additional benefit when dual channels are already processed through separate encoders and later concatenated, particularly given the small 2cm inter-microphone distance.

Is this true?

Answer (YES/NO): NO